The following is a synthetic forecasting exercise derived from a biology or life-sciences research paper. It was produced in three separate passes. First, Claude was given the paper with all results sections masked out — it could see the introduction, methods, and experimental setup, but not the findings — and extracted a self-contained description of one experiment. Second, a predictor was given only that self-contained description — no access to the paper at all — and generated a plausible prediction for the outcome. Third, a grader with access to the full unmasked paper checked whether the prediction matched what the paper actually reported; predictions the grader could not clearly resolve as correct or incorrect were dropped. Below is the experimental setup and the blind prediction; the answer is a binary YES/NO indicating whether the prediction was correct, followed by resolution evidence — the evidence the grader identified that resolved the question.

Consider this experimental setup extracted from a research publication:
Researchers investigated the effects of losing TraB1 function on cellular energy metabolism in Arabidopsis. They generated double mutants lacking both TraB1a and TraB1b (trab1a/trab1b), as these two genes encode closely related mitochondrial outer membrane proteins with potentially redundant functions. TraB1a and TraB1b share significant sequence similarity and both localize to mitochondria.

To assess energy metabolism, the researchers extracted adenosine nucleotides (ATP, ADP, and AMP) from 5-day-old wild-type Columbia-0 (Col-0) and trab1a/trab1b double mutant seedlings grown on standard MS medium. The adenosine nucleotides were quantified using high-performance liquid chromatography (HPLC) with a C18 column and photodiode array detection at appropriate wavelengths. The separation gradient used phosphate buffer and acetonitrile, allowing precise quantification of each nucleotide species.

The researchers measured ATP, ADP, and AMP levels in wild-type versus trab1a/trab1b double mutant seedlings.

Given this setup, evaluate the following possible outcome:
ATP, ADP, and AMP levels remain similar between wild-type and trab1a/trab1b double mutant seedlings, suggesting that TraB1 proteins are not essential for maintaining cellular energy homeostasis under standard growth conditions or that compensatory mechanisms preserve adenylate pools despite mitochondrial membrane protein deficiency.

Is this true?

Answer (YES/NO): NO